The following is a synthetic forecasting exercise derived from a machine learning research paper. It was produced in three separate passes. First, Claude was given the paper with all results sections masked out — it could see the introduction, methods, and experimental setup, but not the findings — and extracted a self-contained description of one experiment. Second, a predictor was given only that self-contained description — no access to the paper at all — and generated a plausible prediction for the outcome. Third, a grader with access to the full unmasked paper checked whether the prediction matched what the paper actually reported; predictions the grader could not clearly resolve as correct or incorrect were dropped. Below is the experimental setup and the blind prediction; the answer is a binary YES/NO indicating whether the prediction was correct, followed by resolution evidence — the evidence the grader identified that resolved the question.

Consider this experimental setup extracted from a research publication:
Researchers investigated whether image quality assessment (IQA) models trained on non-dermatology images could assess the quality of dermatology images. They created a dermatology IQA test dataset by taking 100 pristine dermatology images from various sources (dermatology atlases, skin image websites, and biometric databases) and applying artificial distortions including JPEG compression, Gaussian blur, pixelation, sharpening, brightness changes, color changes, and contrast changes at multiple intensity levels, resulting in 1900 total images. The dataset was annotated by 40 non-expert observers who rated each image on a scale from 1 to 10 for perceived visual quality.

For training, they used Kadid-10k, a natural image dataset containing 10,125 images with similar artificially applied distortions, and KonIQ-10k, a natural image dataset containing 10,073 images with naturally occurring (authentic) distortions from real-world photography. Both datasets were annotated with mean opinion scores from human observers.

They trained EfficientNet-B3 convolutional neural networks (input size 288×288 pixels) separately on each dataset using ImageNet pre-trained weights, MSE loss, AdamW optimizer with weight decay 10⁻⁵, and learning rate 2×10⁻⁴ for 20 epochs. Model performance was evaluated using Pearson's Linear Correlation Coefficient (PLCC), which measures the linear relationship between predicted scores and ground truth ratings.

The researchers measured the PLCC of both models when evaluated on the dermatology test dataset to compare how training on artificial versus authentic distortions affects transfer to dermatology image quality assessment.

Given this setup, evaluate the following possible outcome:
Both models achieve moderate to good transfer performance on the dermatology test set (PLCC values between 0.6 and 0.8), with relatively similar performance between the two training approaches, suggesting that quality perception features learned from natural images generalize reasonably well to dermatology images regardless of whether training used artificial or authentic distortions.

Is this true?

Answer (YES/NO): NO